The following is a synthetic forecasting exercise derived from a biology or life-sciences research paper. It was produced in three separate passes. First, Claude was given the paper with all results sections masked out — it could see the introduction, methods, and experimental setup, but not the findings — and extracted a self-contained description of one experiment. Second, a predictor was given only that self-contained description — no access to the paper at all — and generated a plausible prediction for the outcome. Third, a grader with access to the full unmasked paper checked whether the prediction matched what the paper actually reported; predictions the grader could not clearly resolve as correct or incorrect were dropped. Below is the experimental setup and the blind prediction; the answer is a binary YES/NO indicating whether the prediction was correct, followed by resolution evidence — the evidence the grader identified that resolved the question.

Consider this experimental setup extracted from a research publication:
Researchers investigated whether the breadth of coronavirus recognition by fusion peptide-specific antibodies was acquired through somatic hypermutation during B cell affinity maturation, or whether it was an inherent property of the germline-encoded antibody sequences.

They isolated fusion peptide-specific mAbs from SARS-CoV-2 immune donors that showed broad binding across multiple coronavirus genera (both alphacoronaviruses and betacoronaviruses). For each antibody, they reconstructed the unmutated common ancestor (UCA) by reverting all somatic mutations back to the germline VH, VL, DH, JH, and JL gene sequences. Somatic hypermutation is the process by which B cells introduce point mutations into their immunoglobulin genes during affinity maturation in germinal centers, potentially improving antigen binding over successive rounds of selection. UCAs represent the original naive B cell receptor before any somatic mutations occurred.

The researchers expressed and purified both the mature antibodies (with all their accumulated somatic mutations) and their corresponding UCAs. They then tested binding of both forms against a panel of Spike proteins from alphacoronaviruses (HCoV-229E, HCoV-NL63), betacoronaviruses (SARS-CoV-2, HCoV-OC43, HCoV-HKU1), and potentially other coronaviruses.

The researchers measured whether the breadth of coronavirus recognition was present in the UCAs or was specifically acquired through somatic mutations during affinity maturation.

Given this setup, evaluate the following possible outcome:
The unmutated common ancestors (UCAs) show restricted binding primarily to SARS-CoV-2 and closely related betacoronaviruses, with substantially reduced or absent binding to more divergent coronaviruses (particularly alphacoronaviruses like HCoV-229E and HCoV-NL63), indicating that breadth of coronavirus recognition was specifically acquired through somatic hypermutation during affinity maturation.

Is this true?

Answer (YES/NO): NO